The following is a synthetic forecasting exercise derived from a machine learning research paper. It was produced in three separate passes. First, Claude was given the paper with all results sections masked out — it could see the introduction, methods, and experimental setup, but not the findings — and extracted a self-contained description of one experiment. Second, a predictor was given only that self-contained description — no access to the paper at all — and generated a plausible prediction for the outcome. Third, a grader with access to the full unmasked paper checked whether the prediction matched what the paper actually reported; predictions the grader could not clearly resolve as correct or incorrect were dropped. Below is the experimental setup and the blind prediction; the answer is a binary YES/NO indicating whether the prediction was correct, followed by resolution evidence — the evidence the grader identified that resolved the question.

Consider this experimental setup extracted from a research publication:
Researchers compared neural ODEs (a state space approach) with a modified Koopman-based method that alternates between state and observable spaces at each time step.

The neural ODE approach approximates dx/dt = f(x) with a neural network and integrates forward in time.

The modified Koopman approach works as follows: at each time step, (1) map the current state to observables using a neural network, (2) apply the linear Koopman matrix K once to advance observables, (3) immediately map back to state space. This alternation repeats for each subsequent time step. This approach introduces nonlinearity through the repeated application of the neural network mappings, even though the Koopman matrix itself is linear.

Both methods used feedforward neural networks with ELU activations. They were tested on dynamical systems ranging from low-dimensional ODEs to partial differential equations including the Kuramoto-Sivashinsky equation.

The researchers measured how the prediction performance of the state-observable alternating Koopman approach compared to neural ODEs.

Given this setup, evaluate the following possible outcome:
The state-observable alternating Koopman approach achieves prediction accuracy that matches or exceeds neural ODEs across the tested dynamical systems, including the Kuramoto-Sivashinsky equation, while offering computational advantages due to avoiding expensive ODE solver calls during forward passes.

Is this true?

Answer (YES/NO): NO